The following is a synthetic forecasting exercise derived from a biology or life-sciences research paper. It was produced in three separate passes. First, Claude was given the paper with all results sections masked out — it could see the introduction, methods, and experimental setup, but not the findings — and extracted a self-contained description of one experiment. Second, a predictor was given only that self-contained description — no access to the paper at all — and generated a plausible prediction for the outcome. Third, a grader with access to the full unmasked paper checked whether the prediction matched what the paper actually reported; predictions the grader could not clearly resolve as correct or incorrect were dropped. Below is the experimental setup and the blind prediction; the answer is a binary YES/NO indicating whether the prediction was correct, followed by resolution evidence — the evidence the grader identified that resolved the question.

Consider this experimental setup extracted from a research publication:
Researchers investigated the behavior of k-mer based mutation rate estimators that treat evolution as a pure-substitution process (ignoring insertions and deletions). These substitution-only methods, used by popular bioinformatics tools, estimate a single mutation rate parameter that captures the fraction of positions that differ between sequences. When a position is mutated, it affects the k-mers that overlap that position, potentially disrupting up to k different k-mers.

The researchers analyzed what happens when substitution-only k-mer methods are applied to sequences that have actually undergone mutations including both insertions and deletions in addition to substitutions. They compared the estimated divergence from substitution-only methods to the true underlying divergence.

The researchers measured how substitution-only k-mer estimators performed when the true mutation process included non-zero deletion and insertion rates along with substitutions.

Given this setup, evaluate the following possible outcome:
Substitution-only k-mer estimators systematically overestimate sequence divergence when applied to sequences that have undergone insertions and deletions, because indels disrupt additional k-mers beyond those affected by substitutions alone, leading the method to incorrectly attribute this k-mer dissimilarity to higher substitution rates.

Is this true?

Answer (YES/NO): YES